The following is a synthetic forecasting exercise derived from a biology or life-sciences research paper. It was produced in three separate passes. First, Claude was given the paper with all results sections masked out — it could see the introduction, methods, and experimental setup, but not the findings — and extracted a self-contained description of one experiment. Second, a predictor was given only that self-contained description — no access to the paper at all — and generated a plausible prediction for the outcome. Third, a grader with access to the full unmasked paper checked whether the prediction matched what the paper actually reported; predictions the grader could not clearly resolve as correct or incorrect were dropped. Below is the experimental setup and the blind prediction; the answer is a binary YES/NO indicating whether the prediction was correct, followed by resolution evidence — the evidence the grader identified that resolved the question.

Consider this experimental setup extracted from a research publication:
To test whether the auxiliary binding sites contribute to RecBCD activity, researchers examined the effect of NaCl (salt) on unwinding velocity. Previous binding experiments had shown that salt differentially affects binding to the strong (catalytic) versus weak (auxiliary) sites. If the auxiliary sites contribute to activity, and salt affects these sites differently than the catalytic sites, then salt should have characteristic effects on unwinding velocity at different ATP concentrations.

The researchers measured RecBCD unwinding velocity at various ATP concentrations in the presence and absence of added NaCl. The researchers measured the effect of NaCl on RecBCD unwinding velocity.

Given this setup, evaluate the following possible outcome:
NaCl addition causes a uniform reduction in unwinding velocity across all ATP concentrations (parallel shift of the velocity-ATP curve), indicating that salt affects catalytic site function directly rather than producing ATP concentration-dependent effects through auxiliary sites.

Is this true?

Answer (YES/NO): NO